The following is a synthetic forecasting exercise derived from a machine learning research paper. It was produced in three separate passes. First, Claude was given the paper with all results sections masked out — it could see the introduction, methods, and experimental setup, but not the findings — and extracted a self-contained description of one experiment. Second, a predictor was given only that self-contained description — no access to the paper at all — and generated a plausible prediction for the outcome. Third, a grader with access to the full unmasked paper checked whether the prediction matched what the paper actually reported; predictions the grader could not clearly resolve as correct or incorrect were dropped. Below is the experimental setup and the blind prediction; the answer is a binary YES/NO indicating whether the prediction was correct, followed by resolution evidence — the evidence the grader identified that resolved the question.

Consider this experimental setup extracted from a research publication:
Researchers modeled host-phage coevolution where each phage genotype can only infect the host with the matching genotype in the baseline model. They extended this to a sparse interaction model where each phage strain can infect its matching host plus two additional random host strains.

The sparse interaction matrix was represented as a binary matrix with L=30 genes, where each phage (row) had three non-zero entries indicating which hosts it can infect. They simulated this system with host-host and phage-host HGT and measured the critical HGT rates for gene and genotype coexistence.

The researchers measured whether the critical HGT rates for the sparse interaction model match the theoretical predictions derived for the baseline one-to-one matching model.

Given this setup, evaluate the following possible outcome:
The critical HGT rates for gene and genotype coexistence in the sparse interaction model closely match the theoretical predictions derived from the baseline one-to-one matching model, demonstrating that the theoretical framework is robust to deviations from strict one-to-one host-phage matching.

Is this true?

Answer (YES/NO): YES